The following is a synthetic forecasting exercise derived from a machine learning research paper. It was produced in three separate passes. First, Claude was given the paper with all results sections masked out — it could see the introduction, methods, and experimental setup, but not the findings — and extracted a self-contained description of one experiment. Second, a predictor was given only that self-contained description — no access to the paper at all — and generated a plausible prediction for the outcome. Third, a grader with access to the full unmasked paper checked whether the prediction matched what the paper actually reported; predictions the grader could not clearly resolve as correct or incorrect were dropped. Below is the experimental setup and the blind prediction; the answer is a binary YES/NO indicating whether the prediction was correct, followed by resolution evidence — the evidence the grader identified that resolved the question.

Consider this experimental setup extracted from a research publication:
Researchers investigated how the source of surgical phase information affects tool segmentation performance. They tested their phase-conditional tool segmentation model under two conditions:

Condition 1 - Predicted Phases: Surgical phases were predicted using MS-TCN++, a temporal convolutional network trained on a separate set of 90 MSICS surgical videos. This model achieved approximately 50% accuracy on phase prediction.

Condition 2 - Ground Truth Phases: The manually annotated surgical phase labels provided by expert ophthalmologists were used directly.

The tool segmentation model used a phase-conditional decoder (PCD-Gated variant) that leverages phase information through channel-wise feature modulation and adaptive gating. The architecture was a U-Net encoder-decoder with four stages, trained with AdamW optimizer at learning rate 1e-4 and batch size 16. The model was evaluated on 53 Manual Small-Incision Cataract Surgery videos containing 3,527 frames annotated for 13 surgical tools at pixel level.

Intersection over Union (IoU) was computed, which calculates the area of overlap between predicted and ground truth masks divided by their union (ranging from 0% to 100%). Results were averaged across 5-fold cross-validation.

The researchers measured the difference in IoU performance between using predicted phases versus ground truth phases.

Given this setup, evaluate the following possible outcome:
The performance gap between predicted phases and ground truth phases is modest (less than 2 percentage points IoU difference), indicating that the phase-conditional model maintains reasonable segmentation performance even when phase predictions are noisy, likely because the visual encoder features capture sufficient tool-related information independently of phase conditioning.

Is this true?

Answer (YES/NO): NO